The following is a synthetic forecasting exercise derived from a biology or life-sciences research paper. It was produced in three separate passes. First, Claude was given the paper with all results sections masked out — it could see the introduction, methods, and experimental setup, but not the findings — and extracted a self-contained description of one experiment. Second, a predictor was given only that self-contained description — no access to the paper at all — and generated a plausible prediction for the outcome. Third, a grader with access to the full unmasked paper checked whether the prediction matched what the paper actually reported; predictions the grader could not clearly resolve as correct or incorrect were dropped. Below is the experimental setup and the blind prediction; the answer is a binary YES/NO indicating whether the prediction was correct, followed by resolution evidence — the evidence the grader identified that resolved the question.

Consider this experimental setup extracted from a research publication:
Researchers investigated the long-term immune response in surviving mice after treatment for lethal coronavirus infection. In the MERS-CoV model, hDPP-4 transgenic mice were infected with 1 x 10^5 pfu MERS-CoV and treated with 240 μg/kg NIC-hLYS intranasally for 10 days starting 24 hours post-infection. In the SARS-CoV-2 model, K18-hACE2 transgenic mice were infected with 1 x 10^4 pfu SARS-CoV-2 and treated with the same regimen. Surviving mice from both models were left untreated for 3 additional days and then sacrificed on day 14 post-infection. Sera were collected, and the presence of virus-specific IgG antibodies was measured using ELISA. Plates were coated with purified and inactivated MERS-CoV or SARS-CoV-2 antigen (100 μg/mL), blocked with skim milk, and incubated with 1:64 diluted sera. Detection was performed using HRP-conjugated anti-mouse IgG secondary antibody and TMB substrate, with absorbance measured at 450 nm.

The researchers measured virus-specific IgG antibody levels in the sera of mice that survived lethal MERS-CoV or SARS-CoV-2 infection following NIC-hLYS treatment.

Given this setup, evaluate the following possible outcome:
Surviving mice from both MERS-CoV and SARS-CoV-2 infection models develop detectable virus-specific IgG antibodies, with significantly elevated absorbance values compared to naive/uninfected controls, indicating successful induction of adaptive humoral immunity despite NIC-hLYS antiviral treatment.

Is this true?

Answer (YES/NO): YES